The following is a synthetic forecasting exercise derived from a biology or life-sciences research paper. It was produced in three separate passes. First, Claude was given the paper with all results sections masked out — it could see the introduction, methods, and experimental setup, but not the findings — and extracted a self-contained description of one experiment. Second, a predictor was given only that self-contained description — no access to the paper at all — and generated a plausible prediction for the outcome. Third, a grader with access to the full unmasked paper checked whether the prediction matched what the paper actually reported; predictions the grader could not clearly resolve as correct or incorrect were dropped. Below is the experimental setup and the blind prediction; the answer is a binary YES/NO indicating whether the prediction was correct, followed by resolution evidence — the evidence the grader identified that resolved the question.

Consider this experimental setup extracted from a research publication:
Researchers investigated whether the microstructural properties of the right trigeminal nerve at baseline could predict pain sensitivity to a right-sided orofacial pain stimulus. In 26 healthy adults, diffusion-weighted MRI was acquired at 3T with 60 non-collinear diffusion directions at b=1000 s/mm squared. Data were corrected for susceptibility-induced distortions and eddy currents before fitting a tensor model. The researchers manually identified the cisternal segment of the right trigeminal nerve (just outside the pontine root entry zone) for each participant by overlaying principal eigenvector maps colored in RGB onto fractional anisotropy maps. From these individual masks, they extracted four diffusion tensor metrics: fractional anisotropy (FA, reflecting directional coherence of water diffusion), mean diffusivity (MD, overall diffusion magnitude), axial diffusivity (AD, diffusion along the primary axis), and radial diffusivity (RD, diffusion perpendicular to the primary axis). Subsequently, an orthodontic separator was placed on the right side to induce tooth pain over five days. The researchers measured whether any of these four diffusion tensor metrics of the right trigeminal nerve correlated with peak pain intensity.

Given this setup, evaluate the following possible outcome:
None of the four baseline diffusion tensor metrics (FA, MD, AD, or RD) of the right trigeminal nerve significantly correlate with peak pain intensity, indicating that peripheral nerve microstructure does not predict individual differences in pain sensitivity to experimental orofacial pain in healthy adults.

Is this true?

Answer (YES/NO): YES